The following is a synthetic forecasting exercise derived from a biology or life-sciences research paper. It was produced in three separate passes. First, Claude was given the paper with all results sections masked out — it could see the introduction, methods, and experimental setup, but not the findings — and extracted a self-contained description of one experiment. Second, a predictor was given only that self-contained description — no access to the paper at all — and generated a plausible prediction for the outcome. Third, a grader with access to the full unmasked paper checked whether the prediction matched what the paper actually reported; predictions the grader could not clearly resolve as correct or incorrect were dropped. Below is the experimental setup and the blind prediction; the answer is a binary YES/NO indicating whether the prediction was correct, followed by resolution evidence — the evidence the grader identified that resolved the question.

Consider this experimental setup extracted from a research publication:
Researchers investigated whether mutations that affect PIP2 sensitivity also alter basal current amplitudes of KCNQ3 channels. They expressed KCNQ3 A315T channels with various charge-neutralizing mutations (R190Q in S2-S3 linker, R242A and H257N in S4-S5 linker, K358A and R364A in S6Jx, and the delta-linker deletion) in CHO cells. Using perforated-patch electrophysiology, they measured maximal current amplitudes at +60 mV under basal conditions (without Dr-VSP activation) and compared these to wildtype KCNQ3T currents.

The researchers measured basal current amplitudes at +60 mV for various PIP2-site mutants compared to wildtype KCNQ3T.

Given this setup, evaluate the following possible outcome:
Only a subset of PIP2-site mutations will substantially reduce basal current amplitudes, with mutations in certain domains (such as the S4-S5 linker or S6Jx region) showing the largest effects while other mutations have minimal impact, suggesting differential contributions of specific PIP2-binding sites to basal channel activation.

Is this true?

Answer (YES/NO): YES